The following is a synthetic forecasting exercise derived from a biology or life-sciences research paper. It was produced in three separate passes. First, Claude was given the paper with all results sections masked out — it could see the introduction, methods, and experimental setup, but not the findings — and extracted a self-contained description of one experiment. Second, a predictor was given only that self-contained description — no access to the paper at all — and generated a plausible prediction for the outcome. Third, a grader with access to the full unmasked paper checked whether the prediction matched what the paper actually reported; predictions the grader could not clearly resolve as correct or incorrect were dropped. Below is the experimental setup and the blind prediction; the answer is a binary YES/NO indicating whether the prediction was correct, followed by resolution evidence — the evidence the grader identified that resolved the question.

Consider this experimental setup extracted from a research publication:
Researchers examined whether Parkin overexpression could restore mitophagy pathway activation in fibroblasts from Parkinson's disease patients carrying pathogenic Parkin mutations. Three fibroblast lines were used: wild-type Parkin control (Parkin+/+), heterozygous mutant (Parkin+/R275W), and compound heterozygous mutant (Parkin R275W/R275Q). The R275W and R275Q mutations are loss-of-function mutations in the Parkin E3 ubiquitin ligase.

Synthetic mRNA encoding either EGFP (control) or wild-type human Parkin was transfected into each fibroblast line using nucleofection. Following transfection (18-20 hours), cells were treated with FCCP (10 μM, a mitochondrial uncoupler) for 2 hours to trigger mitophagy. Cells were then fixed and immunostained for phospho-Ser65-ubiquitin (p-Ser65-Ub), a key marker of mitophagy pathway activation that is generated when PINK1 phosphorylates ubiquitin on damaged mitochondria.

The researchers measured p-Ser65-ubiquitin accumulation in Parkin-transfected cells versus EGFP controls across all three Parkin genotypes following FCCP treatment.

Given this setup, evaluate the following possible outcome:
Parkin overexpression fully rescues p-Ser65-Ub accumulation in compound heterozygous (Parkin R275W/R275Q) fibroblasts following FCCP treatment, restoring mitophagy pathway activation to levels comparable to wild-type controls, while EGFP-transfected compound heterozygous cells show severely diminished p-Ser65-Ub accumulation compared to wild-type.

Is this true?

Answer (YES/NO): YES